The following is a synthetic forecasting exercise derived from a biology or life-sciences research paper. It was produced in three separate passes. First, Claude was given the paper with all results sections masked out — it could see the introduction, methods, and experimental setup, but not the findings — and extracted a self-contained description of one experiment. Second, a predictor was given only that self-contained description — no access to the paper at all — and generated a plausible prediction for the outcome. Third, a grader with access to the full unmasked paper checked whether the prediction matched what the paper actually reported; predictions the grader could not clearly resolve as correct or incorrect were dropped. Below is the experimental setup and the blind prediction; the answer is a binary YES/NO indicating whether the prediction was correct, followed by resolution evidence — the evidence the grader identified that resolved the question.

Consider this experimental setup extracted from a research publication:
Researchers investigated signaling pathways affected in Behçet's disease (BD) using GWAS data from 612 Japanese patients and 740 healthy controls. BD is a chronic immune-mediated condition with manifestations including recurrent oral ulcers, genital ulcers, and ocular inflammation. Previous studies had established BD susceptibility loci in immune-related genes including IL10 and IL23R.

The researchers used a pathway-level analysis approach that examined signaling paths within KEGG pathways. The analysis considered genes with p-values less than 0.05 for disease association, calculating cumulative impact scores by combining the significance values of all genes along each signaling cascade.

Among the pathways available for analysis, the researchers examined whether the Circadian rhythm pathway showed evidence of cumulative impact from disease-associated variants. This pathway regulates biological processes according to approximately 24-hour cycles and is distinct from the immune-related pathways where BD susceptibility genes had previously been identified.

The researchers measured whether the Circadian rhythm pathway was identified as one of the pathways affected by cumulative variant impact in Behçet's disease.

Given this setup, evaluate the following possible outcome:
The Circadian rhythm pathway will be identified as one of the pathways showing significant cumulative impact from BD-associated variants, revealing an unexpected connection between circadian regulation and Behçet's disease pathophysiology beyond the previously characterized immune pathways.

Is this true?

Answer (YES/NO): YES